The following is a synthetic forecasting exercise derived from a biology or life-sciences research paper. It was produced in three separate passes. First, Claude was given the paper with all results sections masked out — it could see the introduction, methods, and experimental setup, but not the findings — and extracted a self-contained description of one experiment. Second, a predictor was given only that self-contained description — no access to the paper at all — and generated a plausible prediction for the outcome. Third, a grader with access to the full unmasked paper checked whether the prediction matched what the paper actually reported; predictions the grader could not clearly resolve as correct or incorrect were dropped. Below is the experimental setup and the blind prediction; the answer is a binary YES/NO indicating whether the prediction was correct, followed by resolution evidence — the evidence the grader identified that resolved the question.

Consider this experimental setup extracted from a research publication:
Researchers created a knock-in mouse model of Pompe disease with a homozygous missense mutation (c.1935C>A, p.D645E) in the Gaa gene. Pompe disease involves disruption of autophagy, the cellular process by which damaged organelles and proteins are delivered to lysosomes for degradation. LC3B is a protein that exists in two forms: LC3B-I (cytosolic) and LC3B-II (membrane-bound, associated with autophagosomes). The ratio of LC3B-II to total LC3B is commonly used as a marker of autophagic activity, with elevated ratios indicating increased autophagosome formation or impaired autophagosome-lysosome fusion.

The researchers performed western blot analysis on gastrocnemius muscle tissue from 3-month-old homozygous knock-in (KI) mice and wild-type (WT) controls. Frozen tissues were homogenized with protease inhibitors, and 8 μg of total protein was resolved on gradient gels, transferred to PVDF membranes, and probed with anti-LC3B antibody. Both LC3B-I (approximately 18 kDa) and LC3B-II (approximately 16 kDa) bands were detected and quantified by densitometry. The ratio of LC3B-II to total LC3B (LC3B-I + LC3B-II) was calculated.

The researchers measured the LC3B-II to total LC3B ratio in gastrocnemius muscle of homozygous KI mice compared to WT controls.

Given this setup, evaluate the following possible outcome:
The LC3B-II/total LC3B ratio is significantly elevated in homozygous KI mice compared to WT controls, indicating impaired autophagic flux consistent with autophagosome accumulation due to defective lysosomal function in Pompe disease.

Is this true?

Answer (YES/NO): YES